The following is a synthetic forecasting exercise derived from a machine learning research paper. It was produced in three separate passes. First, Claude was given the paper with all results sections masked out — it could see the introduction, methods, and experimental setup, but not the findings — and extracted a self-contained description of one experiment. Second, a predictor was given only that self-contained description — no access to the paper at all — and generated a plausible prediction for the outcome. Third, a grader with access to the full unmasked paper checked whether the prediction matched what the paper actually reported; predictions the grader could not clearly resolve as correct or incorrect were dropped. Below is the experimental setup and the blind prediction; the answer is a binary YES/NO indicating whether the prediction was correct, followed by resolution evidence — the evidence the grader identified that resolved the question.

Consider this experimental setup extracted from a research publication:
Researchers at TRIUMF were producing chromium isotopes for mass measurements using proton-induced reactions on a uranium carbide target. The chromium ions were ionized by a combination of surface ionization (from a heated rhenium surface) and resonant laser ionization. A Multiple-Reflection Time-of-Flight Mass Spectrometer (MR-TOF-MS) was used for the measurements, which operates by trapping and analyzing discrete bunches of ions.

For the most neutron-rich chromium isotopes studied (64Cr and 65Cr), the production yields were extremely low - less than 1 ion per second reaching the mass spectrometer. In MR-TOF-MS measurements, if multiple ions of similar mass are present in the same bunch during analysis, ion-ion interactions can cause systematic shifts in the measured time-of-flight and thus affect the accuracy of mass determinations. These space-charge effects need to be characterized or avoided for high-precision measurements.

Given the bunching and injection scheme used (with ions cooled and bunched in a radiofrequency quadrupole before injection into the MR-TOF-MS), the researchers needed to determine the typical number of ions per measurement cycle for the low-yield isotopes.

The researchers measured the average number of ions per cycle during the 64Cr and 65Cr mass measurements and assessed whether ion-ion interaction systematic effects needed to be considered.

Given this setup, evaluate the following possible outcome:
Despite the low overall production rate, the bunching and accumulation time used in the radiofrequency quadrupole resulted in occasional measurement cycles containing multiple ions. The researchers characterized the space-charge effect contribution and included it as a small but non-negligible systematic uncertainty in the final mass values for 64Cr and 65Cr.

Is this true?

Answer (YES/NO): NO